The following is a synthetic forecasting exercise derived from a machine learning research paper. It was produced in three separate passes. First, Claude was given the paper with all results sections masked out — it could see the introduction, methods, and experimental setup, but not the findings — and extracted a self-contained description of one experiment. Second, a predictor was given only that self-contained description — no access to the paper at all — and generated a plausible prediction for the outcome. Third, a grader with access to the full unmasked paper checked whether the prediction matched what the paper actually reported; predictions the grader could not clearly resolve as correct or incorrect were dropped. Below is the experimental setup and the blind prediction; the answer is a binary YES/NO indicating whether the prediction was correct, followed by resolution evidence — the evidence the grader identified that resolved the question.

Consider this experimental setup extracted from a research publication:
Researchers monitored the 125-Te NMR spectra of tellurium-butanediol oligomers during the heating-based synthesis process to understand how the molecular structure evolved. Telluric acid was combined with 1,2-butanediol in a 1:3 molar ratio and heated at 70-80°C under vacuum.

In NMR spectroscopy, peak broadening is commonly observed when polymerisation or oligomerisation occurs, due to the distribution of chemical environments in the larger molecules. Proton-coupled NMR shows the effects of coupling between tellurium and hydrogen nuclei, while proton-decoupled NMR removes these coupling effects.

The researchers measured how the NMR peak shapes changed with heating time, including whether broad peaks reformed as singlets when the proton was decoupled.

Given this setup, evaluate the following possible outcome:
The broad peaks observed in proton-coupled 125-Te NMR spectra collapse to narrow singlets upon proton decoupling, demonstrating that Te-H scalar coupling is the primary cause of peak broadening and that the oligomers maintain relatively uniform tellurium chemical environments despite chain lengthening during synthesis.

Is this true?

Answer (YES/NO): YES